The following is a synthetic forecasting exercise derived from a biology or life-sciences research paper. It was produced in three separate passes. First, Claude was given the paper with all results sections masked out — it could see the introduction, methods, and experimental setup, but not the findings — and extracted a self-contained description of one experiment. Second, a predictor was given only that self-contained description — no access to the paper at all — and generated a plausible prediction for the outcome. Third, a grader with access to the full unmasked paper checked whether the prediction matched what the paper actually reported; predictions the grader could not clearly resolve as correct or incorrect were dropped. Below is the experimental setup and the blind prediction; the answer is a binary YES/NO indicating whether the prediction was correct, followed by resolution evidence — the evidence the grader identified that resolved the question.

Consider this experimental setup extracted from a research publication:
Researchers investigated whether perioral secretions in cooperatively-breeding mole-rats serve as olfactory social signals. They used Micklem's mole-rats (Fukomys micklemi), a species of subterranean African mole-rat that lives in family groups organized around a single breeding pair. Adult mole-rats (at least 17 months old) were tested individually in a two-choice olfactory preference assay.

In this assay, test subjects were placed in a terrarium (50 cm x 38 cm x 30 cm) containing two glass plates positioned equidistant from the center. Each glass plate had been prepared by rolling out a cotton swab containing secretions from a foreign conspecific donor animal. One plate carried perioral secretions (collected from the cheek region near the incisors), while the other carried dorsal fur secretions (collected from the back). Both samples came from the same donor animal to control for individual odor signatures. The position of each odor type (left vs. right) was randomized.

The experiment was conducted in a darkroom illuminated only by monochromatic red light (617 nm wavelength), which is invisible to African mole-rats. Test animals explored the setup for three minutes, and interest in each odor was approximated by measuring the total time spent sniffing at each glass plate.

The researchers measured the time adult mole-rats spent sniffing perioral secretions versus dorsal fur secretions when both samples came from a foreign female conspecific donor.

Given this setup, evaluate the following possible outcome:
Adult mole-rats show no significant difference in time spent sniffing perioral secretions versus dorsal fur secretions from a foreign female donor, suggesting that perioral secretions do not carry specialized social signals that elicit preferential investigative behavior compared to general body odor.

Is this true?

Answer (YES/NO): YES